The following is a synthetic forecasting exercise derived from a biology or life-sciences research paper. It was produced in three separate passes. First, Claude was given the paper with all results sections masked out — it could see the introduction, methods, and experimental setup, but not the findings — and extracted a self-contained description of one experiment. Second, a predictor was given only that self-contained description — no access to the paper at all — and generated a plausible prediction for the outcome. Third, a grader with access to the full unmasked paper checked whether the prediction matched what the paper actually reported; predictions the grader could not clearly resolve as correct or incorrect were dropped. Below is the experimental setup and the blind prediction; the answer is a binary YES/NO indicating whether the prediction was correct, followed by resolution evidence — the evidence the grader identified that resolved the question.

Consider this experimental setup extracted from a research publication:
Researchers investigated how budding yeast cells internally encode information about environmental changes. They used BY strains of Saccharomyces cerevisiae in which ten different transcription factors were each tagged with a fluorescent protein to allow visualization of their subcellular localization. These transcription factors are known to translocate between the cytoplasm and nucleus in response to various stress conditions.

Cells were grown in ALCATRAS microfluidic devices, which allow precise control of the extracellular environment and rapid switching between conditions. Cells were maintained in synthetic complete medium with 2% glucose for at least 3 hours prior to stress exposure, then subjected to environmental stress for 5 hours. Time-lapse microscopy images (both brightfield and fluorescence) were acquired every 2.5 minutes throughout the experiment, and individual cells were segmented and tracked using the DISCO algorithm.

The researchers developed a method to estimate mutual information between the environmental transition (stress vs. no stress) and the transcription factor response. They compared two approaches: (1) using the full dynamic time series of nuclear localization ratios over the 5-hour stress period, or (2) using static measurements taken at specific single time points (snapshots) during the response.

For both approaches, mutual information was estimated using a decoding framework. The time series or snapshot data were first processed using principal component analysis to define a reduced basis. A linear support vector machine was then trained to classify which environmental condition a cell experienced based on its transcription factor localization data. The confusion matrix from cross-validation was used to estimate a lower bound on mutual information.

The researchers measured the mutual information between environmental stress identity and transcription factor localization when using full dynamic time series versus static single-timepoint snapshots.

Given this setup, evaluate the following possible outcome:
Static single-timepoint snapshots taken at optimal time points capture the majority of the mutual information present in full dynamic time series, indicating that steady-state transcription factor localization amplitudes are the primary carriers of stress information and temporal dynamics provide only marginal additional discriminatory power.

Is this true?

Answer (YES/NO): NO